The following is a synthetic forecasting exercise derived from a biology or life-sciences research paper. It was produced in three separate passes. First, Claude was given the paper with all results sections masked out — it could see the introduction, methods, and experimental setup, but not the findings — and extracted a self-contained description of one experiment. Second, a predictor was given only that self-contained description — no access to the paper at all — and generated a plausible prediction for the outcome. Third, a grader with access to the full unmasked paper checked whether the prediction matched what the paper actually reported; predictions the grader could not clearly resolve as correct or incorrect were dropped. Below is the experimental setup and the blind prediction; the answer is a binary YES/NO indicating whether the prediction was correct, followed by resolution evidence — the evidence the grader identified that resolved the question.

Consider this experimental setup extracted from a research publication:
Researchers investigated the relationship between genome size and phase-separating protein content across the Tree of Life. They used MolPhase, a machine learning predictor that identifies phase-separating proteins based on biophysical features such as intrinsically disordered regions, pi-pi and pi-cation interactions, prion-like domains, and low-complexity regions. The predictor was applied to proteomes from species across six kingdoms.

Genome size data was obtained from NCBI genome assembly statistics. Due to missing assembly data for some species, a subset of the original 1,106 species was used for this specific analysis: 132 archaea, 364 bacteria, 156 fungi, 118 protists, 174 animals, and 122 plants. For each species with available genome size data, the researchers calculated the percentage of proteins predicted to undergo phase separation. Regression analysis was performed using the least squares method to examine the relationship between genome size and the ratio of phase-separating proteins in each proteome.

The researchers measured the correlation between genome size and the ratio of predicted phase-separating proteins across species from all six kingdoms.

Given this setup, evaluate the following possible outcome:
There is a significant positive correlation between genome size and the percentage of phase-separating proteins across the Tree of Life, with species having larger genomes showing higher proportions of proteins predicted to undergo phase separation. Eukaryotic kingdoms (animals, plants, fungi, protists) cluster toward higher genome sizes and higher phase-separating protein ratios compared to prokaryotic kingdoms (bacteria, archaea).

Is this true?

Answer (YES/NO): NO